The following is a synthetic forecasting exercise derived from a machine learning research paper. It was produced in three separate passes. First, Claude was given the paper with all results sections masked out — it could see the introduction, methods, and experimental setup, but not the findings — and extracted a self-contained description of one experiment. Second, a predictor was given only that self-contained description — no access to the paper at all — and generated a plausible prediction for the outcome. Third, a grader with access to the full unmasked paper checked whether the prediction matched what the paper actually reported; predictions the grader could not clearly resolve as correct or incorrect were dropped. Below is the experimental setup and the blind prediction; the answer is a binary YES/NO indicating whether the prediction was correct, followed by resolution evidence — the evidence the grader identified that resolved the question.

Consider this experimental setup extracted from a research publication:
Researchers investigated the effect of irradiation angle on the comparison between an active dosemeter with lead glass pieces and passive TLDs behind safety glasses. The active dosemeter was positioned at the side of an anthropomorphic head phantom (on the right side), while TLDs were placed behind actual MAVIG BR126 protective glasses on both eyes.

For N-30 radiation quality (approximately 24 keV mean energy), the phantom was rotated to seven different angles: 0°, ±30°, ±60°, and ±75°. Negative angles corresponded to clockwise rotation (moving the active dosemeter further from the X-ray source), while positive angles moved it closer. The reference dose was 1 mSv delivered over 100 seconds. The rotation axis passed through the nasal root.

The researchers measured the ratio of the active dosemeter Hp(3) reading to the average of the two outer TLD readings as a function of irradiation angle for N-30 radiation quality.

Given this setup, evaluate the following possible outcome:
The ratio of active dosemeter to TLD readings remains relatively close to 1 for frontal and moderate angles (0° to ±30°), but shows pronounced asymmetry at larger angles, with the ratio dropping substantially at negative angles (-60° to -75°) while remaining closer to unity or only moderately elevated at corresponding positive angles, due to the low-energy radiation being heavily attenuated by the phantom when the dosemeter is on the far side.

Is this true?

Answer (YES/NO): NO